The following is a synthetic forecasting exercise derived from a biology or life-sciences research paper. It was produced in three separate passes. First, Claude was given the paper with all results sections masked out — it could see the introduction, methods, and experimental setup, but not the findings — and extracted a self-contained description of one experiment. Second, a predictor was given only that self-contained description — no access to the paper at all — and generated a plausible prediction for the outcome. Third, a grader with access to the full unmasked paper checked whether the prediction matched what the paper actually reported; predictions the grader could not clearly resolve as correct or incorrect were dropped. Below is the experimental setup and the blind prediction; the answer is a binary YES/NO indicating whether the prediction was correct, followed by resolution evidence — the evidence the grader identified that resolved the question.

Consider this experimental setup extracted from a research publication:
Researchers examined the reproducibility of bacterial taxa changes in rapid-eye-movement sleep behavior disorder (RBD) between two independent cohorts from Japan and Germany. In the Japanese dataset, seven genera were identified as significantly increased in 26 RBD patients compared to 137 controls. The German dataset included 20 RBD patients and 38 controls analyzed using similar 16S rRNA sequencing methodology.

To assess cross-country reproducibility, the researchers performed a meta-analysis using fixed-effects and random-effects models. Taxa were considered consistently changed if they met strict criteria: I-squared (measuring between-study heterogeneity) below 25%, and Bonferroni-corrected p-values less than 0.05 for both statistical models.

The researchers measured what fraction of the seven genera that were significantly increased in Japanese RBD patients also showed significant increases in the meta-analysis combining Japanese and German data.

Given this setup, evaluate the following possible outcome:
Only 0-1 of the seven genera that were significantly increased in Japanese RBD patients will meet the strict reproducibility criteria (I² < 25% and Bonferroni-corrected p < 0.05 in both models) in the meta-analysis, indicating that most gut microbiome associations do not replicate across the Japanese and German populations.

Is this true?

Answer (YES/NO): NO